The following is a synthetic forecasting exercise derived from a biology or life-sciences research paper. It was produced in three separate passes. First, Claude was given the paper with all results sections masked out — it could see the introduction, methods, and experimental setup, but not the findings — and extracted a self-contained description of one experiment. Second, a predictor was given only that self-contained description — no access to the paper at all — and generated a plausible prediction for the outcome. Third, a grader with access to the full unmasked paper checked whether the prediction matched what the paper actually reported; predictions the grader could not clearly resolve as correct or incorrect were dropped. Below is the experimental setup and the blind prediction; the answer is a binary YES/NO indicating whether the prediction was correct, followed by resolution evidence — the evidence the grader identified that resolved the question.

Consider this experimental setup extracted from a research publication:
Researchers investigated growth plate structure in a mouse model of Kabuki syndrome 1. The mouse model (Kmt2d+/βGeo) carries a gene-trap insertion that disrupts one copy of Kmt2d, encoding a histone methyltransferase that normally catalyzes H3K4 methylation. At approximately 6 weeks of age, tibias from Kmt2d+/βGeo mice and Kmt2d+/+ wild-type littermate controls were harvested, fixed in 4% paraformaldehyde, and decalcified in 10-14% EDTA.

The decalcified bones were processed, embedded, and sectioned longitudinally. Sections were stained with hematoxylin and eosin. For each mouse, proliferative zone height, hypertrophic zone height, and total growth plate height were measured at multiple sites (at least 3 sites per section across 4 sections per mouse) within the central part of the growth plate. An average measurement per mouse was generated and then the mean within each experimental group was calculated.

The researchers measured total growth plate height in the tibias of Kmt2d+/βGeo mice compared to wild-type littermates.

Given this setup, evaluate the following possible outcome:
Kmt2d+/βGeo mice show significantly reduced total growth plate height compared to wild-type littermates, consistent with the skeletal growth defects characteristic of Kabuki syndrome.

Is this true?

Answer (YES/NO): NO